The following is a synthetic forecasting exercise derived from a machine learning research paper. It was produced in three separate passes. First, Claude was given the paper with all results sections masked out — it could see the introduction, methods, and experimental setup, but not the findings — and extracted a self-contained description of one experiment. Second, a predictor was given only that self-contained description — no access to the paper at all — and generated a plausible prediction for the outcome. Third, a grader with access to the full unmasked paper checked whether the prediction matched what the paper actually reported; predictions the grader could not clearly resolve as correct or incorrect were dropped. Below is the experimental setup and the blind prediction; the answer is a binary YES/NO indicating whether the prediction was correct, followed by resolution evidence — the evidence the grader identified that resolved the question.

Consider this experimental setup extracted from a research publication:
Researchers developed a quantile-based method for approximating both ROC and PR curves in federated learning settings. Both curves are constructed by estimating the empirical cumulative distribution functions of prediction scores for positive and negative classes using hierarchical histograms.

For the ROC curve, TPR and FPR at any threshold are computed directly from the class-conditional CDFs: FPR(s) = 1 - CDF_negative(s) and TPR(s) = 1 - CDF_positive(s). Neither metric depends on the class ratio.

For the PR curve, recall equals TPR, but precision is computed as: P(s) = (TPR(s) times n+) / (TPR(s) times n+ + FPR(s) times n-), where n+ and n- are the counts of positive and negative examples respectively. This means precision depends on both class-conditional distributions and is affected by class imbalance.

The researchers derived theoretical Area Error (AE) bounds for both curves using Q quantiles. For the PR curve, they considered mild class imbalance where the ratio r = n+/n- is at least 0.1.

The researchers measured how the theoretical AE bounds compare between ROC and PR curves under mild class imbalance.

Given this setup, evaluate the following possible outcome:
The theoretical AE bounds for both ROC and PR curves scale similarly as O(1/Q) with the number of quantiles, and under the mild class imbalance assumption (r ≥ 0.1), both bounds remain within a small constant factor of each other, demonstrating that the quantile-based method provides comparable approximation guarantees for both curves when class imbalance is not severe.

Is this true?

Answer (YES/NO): NO